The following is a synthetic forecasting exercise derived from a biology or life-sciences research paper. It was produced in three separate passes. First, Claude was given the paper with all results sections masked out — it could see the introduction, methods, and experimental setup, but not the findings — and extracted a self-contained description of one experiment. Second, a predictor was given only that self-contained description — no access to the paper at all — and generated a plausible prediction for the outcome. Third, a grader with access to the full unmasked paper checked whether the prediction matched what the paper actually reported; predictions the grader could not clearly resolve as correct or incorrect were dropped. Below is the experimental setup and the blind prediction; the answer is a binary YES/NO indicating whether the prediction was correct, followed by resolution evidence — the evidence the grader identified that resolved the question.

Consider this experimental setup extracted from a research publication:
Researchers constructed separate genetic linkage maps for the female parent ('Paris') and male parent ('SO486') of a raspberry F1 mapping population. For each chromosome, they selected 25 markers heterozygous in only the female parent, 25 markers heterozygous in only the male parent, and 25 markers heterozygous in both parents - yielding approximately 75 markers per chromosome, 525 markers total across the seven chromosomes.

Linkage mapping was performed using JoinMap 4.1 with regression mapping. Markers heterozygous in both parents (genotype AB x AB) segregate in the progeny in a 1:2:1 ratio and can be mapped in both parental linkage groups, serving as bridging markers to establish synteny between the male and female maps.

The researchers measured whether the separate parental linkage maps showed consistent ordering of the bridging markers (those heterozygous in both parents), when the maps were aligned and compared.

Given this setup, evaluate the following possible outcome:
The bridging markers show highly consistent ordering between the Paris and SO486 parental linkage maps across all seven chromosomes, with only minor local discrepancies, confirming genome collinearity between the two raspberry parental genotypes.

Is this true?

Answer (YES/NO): YES